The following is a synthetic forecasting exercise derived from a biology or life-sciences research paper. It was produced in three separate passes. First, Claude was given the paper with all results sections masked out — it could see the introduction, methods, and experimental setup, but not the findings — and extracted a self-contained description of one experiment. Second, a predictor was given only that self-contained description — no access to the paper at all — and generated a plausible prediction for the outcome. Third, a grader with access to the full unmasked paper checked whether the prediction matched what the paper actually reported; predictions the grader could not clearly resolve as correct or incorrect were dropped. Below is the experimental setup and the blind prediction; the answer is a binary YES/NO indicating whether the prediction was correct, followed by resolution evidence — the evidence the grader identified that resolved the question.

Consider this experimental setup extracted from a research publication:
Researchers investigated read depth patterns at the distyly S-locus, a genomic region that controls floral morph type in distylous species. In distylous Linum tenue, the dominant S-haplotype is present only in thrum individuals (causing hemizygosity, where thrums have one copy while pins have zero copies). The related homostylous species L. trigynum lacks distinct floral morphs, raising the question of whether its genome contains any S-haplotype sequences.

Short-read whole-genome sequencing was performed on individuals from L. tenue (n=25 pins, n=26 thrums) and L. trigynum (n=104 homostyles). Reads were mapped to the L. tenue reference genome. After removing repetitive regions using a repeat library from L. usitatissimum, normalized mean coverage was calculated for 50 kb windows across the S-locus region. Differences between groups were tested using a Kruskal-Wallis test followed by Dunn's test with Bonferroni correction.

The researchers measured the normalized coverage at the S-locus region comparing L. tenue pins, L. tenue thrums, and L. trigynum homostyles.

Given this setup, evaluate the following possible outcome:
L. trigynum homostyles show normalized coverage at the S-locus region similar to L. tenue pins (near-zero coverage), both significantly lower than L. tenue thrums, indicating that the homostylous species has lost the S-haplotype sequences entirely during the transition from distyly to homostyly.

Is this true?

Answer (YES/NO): NO